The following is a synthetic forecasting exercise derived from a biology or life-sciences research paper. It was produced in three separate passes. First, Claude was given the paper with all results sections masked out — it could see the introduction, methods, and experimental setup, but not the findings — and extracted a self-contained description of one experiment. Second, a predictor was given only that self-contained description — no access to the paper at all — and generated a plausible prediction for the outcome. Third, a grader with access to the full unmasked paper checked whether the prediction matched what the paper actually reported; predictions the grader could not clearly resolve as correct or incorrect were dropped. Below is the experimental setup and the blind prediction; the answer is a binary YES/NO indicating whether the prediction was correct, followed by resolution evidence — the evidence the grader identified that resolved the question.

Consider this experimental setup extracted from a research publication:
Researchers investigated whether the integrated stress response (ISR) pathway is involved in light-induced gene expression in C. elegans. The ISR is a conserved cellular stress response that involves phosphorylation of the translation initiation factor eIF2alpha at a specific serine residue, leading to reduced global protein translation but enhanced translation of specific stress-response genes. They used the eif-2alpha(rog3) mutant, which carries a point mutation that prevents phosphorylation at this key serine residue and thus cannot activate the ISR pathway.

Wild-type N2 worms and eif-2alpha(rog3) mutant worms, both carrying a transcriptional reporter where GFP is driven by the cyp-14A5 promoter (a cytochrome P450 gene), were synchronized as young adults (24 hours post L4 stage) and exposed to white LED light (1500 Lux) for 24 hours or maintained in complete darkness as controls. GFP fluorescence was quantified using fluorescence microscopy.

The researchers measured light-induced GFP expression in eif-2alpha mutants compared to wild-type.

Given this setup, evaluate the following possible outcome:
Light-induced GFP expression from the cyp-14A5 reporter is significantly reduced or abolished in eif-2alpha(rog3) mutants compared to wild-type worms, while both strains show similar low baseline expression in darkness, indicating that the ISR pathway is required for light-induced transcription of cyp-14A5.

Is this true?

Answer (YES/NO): YES